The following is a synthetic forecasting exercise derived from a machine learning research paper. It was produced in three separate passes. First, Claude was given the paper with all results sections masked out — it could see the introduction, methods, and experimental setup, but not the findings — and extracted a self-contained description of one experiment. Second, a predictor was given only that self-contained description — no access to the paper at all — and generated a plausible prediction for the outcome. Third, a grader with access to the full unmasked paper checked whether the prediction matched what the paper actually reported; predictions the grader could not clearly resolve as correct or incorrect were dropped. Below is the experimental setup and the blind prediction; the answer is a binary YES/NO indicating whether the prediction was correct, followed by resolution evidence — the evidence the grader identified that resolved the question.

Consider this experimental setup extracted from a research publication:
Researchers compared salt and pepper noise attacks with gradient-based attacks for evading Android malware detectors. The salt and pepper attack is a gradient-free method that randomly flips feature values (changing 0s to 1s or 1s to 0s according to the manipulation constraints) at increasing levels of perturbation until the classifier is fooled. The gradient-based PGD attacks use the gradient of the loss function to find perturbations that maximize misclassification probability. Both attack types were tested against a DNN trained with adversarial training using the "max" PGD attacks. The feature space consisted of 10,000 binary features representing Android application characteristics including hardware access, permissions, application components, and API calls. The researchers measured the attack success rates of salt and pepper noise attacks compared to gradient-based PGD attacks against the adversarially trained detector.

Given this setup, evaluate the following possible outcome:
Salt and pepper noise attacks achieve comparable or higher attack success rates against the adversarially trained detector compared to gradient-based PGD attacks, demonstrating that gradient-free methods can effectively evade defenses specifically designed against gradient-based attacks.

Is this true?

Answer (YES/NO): NO